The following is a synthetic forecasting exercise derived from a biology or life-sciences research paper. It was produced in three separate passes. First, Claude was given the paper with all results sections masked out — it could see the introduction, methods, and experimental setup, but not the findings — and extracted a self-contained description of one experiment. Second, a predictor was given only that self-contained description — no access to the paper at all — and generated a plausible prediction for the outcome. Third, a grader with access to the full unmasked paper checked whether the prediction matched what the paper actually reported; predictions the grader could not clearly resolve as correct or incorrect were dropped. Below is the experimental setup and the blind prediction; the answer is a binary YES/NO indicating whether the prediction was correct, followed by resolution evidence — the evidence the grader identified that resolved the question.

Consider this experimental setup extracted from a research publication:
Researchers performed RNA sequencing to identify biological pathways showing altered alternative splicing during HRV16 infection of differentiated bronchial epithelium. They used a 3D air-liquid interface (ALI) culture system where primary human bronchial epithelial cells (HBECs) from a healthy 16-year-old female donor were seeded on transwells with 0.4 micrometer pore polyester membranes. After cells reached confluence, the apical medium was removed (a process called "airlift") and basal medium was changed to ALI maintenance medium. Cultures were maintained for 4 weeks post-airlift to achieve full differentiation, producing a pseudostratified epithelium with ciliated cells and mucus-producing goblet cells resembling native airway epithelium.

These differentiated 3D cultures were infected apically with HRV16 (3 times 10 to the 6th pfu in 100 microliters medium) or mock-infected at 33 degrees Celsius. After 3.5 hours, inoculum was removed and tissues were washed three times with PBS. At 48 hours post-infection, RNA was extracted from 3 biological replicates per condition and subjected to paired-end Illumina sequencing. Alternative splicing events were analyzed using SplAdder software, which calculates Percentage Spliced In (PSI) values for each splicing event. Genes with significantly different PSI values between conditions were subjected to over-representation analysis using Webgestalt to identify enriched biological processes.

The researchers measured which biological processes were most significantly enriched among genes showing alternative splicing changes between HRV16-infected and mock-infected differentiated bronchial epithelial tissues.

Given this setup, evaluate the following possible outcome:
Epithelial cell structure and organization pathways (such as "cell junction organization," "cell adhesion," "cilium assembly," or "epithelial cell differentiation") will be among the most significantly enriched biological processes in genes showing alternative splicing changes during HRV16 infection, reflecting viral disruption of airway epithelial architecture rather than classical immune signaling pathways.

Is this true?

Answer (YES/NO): NO